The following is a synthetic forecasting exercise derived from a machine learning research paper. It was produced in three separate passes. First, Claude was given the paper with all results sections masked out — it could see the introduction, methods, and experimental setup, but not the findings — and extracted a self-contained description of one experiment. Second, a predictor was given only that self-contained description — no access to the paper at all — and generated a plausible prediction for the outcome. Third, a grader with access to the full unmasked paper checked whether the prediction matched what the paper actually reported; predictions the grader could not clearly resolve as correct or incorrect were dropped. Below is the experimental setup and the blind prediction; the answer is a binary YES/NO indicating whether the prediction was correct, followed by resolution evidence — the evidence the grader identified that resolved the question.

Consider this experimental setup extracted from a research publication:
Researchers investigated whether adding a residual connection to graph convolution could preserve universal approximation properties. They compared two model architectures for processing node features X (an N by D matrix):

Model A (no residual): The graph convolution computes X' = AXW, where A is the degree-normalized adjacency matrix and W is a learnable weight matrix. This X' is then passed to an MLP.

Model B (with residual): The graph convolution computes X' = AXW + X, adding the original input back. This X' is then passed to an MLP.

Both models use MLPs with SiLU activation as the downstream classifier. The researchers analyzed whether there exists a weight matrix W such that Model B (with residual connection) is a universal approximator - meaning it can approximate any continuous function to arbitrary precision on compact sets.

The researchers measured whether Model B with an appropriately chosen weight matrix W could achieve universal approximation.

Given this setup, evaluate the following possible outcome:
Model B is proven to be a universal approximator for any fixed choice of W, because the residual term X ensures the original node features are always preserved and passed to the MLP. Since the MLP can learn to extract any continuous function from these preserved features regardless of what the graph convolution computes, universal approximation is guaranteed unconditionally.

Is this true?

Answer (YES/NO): NO